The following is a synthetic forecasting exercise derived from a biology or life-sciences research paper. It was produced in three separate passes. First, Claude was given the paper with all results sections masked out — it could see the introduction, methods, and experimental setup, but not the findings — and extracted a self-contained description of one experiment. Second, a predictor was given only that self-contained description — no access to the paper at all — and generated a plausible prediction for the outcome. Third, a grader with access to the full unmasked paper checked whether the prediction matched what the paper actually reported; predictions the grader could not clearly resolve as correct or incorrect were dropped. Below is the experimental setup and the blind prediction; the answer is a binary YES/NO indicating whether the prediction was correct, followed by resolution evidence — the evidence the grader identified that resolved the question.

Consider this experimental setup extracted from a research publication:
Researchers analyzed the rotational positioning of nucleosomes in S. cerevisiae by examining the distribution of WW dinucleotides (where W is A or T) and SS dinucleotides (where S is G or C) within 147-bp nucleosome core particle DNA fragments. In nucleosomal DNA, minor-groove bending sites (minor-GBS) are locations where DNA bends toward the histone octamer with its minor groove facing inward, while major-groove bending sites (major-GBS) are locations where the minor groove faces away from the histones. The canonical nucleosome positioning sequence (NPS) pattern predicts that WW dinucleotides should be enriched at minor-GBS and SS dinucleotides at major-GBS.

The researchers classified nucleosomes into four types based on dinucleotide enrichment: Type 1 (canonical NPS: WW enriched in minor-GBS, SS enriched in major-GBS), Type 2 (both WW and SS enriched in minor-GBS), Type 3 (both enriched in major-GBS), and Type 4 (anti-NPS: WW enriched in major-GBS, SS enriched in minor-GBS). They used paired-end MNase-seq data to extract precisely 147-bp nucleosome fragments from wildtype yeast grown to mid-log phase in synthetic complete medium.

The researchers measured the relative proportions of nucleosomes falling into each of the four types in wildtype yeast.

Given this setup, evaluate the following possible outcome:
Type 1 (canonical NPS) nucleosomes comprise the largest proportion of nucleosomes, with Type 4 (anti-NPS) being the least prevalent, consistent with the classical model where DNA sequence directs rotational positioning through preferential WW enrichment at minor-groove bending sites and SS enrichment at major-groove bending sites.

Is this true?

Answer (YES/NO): NO